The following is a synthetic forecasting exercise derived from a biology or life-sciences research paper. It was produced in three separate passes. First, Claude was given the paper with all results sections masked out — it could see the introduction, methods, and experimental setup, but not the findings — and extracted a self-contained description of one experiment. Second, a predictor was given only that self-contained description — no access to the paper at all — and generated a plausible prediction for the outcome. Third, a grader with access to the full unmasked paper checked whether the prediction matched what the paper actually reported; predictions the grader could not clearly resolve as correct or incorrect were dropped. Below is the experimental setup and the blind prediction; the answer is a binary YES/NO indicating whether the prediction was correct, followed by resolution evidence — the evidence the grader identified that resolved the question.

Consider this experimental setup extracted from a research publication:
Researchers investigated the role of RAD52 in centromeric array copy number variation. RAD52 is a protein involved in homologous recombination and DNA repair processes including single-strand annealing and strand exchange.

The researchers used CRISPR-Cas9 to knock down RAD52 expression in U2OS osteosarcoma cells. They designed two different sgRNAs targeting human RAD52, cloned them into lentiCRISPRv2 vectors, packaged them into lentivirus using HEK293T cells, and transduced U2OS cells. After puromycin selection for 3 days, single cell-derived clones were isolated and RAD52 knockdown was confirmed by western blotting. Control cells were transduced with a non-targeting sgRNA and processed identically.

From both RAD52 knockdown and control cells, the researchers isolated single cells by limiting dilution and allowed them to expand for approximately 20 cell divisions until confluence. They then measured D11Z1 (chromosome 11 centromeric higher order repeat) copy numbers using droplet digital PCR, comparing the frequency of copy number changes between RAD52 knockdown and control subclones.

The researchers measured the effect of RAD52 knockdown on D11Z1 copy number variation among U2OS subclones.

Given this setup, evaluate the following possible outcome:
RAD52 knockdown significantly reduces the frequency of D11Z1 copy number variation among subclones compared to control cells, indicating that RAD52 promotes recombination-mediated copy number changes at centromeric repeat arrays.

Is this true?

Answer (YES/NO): YES